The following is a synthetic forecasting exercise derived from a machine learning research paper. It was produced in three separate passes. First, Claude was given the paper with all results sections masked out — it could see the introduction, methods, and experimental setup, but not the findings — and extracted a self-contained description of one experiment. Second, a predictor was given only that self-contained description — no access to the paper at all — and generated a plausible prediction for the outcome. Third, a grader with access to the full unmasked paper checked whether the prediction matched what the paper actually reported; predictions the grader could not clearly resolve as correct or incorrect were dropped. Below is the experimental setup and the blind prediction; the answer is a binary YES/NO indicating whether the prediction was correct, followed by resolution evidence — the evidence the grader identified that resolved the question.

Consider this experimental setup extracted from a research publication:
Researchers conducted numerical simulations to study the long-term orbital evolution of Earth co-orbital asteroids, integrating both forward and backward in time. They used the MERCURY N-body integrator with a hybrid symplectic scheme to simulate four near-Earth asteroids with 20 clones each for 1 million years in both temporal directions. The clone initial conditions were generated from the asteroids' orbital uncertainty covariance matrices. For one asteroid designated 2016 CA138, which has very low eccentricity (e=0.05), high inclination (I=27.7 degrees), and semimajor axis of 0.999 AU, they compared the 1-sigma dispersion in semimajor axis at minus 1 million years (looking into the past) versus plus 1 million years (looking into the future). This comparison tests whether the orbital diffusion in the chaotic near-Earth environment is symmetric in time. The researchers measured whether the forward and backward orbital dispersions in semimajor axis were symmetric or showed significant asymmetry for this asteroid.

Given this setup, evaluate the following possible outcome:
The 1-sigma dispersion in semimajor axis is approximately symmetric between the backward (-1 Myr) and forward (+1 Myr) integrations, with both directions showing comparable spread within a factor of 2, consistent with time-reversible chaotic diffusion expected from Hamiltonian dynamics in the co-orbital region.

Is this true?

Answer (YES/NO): NO